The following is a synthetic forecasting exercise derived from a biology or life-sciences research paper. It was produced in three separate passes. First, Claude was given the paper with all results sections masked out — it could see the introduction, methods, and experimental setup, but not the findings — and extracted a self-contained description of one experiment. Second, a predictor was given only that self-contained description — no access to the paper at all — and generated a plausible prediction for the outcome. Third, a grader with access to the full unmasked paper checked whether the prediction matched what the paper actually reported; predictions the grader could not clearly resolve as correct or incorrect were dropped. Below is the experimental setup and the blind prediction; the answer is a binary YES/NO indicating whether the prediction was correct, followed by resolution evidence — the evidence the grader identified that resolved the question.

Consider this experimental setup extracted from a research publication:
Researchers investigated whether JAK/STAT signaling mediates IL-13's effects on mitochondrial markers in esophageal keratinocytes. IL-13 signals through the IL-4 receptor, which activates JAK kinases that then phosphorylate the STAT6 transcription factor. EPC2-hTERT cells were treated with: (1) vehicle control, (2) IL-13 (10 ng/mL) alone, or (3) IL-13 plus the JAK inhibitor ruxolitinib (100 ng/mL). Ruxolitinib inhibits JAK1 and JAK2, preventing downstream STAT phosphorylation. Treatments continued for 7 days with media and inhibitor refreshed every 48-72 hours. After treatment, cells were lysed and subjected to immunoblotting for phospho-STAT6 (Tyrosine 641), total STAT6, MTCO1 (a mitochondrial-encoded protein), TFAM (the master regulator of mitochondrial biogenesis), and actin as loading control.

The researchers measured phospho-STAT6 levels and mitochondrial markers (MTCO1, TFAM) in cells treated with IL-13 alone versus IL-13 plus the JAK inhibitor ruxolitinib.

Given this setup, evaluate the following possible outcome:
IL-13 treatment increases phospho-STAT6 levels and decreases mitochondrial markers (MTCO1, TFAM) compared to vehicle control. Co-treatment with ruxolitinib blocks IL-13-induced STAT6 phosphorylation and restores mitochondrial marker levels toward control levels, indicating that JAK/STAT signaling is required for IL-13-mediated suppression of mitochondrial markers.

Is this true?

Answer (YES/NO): NO